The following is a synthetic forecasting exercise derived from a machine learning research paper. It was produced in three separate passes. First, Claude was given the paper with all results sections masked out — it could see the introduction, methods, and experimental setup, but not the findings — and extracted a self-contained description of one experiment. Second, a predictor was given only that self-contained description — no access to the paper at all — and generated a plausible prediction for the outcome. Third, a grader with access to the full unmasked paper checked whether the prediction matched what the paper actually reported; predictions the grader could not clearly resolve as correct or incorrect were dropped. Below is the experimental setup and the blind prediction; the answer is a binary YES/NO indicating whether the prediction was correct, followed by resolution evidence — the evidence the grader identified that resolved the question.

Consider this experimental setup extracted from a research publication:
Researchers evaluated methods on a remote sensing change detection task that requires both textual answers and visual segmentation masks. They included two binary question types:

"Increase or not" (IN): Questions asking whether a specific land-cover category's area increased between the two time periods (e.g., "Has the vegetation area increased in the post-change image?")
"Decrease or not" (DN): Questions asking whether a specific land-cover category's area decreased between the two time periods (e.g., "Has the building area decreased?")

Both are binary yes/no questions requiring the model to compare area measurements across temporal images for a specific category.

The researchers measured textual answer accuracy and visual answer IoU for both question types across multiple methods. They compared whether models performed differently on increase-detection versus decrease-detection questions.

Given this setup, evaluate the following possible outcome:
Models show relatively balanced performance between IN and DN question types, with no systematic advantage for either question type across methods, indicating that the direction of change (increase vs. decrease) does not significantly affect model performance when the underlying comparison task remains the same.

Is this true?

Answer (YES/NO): YES